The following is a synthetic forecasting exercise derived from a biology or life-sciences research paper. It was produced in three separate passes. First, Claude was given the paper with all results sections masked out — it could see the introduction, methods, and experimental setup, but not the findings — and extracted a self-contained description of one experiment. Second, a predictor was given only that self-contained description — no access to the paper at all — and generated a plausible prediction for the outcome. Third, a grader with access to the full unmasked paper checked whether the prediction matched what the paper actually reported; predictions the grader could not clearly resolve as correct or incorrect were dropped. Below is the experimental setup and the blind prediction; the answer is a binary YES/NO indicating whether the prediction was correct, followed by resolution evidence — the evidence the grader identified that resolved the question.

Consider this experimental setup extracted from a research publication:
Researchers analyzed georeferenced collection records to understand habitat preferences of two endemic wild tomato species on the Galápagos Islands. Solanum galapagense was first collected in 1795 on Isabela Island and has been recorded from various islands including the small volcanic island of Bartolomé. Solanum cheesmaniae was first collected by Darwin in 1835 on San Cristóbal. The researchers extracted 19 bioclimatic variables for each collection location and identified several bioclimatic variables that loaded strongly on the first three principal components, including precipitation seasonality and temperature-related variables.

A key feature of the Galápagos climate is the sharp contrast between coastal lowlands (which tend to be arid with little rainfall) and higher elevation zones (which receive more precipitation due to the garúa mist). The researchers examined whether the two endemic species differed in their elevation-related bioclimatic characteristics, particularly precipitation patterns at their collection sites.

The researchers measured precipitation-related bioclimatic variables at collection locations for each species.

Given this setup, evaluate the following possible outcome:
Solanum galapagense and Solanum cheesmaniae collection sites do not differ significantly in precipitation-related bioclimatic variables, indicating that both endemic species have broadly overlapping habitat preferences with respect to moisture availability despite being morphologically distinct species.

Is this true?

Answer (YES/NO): NO